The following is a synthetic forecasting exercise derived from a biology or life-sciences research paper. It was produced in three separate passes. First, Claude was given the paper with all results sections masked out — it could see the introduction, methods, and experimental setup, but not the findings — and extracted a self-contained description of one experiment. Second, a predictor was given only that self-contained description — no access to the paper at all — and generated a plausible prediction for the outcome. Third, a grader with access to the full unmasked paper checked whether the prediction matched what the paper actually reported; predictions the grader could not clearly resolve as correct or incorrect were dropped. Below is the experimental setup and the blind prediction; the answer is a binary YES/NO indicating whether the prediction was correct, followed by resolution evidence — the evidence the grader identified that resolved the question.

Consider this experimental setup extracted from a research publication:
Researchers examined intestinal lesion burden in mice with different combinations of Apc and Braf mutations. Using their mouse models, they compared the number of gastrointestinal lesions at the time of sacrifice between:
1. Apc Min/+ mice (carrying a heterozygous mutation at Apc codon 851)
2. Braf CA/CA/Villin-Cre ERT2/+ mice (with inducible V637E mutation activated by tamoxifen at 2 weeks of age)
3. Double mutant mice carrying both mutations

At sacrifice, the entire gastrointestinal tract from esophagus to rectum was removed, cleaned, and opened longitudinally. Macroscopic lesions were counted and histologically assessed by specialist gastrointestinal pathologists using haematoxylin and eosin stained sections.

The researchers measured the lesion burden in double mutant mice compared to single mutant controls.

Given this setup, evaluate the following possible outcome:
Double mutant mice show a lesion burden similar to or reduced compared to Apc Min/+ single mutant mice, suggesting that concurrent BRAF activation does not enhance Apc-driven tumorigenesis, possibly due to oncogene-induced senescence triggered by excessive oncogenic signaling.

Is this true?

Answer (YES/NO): NO